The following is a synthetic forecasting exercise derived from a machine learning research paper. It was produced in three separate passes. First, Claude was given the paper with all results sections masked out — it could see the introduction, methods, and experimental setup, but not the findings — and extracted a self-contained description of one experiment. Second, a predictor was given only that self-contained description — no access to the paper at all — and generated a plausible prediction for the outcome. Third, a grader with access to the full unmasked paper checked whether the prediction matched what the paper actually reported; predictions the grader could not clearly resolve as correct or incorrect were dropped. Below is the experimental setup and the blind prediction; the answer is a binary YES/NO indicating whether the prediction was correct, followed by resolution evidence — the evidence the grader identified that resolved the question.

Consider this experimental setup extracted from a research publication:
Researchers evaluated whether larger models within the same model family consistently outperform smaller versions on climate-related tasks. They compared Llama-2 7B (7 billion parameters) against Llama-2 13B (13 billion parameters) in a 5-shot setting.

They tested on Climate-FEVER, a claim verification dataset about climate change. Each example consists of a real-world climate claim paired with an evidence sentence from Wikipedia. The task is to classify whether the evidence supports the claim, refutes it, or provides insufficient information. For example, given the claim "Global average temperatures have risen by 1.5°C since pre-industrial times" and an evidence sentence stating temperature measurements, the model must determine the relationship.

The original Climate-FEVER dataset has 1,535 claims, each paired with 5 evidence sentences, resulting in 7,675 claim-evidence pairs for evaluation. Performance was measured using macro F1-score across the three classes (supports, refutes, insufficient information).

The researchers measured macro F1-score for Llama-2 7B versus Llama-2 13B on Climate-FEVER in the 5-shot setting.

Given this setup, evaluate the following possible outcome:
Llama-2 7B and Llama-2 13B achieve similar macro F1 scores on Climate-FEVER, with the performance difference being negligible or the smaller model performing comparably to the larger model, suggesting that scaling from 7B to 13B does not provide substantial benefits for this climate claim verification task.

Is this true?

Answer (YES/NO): NO